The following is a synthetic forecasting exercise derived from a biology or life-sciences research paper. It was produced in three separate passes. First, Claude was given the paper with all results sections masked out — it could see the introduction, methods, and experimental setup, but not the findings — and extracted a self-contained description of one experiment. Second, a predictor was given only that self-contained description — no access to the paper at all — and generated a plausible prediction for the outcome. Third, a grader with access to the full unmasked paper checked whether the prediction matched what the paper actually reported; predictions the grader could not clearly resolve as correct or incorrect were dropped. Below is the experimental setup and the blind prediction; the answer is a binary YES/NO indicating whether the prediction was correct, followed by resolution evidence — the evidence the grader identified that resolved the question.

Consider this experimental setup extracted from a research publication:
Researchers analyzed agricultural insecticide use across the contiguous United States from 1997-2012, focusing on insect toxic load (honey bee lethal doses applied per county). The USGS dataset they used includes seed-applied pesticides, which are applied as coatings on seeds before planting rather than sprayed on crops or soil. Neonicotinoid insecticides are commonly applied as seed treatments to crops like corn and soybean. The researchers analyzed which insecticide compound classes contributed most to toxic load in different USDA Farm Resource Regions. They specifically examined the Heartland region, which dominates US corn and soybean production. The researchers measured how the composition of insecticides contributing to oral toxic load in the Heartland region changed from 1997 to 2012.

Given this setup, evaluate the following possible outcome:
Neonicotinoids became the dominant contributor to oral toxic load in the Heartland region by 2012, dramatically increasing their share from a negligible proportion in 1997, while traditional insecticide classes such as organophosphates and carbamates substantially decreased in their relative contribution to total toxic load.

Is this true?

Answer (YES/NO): YES